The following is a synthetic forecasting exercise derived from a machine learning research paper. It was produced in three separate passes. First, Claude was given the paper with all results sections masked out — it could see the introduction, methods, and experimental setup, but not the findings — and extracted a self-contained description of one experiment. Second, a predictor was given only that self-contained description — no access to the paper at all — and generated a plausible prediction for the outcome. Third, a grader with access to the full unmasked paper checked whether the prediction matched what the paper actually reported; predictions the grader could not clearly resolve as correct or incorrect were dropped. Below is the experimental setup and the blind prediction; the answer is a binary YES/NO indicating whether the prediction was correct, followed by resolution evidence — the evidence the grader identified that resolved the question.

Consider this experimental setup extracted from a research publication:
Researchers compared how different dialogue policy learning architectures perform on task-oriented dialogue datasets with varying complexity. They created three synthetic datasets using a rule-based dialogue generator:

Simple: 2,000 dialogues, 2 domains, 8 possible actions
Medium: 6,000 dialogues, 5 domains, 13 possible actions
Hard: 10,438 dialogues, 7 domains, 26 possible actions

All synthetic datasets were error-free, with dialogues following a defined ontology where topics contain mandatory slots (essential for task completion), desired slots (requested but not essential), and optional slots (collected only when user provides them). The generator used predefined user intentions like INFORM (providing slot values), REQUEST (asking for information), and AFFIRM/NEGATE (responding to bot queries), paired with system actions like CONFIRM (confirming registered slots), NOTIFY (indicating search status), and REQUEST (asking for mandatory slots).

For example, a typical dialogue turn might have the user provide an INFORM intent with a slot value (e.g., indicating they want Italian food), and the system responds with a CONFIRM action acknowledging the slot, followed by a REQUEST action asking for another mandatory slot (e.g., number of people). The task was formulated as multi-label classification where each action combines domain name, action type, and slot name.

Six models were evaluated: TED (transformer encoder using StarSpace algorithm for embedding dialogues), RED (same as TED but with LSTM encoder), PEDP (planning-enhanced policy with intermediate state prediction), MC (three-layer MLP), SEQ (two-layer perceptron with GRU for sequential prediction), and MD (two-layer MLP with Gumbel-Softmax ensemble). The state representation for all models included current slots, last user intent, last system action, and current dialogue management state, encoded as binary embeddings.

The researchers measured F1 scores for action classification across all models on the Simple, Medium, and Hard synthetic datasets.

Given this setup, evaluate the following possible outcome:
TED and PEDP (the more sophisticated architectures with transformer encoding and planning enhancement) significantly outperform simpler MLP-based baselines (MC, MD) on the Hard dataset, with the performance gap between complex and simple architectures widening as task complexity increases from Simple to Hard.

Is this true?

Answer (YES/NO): NO